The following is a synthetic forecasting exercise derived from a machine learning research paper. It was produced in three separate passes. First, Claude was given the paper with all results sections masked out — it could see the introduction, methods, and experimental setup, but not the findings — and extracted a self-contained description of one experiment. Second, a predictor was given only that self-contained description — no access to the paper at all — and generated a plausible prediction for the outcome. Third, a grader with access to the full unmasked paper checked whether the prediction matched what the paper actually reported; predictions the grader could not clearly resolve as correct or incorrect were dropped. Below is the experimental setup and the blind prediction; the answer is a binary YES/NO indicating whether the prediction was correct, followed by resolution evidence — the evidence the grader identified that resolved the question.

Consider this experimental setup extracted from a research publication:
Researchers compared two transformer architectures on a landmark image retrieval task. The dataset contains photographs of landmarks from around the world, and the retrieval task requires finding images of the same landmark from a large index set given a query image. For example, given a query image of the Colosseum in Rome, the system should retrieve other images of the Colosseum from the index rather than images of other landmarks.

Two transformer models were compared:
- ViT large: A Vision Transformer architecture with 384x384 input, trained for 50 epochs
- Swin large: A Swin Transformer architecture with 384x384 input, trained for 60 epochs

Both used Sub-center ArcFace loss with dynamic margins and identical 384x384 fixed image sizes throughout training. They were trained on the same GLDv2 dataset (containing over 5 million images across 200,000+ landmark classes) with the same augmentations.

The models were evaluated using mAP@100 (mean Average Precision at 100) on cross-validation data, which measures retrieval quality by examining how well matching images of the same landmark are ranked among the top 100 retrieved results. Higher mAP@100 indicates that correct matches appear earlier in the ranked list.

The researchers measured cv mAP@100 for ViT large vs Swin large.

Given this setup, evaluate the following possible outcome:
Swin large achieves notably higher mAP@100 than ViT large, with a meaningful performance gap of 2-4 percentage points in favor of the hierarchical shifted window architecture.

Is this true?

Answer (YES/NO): NO